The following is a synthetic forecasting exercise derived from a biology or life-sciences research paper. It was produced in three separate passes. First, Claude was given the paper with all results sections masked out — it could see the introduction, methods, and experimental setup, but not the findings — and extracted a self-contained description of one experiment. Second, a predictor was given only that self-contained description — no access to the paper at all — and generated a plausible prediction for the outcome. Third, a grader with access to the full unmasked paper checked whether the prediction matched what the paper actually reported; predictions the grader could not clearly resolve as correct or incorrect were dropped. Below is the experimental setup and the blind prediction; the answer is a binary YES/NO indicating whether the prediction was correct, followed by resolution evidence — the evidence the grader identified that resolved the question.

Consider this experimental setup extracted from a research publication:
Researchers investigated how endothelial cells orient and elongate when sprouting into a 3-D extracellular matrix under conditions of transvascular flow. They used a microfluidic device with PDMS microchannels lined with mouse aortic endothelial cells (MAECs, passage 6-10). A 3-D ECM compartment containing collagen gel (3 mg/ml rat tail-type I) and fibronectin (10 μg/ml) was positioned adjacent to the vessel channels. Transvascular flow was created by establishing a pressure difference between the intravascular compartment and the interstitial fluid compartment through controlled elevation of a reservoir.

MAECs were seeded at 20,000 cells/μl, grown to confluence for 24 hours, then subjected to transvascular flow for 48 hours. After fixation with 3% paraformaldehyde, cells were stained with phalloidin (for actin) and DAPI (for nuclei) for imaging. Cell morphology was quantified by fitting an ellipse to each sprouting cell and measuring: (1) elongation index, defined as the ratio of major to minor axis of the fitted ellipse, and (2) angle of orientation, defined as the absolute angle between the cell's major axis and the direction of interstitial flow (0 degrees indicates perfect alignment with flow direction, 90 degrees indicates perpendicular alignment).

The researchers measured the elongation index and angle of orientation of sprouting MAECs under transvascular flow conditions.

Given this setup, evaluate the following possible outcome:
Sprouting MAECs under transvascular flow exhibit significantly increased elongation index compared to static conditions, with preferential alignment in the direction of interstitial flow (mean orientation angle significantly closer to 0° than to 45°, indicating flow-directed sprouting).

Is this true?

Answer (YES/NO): NO